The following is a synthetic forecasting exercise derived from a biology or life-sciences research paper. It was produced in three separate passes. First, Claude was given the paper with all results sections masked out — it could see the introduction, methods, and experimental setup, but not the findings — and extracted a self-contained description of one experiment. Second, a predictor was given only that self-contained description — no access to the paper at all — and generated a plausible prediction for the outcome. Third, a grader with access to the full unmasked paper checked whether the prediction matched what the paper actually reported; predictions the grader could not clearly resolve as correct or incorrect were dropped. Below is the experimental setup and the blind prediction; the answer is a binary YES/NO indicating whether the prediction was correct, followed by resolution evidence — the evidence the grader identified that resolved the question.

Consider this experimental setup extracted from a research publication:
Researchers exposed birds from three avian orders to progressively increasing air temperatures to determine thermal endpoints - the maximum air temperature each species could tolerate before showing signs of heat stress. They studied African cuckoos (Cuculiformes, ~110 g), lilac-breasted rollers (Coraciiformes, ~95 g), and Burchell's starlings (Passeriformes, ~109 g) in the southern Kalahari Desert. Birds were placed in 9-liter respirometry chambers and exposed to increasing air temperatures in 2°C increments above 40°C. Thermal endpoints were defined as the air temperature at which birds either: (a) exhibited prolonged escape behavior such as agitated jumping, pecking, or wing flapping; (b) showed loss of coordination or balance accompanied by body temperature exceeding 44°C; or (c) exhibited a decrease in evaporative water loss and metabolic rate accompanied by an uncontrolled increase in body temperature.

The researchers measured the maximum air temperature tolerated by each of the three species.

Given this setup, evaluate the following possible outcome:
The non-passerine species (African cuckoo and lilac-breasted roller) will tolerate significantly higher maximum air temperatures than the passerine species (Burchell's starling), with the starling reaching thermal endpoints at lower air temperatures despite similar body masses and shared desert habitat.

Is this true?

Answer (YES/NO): NO